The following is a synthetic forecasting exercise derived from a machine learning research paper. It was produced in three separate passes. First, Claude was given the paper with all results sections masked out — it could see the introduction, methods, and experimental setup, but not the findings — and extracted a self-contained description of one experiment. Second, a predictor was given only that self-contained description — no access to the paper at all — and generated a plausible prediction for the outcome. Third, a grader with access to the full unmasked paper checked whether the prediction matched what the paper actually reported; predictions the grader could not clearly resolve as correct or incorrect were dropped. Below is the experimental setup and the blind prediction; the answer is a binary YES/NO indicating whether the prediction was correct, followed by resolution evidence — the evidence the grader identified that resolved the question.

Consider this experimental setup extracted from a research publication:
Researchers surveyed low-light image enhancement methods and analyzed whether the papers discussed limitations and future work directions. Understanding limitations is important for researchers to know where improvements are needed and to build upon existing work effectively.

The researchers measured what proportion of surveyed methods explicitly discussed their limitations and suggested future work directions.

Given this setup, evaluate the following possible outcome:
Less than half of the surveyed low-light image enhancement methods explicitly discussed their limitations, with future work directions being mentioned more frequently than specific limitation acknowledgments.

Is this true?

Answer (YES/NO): NO